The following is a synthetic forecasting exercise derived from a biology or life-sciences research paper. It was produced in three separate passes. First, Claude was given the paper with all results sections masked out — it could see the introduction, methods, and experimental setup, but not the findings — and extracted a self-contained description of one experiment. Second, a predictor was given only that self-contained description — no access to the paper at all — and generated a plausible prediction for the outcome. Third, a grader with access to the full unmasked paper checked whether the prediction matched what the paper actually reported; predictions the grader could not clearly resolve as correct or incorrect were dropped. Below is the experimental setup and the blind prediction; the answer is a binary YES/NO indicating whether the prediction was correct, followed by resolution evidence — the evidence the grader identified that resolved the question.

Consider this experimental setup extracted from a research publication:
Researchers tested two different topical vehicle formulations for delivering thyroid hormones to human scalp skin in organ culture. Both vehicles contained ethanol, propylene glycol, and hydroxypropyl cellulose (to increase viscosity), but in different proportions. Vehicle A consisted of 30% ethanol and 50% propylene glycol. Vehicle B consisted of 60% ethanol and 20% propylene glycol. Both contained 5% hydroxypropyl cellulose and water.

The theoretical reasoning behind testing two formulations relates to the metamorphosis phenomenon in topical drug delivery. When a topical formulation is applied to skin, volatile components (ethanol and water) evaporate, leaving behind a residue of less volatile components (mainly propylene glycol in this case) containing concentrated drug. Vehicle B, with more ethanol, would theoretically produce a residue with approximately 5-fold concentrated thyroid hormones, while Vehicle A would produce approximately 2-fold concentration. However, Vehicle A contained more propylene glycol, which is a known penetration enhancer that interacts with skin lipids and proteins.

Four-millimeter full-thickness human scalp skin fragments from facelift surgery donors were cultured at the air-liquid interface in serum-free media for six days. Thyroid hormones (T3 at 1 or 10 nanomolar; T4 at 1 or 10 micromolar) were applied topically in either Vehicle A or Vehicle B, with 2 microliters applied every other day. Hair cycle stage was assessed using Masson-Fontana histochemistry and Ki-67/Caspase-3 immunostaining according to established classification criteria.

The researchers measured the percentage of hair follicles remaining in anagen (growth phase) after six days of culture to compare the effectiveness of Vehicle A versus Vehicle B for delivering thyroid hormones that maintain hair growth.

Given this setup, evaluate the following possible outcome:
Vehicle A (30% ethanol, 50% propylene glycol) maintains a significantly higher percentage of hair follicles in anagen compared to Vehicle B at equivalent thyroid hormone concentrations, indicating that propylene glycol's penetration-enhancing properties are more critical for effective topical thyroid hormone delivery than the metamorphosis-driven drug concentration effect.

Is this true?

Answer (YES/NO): NO